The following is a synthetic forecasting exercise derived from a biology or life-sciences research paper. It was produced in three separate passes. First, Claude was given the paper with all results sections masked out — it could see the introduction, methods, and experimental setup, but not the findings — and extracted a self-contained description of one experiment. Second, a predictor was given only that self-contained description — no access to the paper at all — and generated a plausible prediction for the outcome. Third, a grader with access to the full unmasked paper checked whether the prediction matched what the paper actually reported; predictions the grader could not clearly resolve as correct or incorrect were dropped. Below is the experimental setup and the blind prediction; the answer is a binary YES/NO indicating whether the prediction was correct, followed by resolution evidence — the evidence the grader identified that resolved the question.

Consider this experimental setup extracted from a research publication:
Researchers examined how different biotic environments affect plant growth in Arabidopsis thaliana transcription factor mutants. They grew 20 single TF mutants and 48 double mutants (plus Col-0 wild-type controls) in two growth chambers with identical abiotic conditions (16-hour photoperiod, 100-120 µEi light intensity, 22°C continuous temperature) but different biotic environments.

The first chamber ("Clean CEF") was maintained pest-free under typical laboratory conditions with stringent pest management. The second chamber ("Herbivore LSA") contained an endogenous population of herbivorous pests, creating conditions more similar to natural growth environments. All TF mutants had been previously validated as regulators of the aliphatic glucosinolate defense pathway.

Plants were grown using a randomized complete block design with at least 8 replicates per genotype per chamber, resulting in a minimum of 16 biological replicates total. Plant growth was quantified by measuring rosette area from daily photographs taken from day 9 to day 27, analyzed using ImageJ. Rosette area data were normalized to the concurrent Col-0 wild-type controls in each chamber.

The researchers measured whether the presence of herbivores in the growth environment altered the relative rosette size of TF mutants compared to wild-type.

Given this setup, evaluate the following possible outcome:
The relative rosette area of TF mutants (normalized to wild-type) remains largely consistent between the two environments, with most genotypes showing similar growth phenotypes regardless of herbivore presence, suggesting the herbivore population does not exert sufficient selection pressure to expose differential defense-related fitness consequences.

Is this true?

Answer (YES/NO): NO